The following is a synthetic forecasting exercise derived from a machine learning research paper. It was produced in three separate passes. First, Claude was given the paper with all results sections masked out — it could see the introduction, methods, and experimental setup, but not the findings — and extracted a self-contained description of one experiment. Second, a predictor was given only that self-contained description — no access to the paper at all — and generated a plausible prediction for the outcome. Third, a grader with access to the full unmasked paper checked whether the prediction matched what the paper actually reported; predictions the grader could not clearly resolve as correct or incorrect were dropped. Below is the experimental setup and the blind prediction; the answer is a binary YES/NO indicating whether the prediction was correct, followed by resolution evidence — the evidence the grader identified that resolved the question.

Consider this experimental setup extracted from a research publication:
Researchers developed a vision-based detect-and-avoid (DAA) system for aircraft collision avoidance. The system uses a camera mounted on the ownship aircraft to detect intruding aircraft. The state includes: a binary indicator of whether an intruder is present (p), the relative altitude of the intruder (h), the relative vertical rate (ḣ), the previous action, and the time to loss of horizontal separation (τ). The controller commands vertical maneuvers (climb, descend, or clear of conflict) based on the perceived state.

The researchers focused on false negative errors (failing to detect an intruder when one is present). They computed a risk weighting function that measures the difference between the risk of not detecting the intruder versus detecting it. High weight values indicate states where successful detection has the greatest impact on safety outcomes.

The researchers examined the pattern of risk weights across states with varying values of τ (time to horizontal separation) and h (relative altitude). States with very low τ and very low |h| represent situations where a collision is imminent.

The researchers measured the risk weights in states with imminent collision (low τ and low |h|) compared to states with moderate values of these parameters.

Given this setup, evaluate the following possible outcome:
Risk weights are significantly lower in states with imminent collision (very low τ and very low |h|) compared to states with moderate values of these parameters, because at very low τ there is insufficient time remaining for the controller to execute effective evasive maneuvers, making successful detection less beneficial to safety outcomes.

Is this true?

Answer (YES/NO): YES